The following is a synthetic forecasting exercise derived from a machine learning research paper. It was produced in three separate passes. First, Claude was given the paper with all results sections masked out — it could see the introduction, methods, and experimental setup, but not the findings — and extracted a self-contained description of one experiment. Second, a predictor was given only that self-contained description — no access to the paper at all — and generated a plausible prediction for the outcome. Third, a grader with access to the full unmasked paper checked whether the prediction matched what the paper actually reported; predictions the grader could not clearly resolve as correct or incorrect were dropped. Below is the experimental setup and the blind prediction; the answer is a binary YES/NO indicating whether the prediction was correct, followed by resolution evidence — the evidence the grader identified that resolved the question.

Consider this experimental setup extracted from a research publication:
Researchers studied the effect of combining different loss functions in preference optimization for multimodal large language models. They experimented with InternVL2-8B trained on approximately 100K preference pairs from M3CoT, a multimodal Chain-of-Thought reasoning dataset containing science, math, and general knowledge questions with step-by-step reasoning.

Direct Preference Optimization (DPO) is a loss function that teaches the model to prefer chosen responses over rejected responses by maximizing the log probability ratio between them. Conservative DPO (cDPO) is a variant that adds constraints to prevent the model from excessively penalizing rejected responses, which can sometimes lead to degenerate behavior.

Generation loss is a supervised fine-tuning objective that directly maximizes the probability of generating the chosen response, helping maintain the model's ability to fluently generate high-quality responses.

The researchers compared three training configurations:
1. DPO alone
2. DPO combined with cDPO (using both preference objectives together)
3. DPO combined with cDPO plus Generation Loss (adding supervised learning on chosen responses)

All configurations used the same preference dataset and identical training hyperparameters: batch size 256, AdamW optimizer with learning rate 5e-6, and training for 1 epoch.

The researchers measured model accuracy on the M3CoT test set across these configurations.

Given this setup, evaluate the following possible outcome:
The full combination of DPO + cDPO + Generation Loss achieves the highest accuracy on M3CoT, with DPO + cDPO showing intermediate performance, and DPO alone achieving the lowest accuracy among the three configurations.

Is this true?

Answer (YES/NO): NO